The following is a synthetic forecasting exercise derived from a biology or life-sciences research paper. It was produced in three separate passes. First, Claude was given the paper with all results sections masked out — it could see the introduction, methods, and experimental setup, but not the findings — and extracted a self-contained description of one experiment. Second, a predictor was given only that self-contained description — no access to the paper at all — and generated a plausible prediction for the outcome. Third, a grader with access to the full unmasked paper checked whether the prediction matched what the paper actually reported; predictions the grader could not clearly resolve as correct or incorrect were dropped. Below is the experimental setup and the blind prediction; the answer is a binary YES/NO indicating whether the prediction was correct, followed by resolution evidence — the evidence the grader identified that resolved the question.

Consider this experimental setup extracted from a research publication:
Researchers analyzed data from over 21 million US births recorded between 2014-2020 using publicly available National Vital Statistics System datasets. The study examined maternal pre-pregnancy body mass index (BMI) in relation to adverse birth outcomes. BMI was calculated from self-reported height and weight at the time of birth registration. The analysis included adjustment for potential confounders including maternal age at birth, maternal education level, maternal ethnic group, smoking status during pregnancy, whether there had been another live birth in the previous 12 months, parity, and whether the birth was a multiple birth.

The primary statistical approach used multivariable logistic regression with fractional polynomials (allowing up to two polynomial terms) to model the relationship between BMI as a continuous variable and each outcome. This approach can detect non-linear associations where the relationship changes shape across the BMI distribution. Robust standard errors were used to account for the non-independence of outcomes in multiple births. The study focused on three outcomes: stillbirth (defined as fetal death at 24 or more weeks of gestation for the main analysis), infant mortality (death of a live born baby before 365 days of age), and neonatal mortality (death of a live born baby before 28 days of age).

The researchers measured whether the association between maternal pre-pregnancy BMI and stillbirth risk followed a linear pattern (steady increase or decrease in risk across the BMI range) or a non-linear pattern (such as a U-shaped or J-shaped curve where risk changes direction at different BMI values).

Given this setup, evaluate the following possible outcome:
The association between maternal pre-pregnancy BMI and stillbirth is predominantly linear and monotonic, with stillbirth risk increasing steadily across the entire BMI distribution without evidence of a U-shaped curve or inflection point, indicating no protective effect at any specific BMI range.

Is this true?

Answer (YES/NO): NO